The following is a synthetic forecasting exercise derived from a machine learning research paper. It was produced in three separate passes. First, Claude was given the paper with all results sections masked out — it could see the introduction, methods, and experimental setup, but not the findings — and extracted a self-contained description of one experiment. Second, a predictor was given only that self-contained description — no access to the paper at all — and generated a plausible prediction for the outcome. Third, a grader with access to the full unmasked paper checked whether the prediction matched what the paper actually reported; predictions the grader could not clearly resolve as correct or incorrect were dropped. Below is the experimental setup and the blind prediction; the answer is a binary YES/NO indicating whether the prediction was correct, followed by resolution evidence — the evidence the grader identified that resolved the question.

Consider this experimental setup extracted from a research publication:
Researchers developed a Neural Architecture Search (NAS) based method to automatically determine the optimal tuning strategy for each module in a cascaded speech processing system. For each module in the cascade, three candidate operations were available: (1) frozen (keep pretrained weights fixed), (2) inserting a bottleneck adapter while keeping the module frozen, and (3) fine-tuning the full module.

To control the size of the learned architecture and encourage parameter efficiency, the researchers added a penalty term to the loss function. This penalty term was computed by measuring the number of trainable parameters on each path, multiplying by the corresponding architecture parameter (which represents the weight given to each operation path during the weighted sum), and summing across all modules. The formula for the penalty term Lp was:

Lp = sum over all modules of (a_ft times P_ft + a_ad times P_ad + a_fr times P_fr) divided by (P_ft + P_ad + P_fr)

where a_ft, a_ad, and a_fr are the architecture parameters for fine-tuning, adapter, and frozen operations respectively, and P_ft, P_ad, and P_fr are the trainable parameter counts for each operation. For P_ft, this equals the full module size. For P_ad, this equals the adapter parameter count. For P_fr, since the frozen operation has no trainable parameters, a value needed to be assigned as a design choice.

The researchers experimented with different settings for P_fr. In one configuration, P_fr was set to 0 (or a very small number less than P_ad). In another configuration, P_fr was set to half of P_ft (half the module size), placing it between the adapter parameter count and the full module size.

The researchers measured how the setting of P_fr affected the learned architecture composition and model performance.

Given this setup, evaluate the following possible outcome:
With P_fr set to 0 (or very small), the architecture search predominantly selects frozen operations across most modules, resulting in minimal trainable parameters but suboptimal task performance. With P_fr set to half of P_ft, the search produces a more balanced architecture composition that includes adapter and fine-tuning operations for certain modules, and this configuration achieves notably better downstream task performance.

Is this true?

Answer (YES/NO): YES